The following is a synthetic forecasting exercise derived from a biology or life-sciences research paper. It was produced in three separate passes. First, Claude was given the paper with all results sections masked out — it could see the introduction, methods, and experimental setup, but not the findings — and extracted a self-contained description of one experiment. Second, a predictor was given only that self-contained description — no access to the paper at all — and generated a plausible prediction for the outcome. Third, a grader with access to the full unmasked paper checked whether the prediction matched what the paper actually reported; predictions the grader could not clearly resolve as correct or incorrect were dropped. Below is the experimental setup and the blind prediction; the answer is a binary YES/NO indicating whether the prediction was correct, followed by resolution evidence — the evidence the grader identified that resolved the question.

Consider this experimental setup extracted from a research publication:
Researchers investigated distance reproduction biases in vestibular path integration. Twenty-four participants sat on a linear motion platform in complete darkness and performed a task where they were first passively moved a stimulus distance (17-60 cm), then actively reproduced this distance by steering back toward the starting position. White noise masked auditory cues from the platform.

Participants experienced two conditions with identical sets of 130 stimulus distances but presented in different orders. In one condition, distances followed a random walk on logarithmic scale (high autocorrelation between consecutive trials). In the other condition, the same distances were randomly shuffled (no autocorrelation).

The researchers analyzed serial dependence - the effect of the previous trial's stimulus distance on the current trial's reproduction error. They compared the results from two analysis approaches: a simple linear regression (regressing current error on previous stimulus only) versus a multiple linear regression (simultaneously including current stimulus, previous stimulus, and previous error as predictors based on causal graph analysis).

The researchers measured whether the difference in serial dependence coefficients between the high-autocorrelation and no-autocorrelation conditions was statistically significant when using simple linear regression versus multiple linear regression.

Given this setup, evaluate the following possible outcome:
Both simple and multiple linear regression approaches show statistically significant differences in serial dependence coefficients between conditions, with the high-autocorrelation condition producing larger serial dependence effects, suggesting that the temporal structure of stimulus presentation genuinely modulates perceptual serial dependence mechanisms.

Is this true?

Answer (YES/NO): NO